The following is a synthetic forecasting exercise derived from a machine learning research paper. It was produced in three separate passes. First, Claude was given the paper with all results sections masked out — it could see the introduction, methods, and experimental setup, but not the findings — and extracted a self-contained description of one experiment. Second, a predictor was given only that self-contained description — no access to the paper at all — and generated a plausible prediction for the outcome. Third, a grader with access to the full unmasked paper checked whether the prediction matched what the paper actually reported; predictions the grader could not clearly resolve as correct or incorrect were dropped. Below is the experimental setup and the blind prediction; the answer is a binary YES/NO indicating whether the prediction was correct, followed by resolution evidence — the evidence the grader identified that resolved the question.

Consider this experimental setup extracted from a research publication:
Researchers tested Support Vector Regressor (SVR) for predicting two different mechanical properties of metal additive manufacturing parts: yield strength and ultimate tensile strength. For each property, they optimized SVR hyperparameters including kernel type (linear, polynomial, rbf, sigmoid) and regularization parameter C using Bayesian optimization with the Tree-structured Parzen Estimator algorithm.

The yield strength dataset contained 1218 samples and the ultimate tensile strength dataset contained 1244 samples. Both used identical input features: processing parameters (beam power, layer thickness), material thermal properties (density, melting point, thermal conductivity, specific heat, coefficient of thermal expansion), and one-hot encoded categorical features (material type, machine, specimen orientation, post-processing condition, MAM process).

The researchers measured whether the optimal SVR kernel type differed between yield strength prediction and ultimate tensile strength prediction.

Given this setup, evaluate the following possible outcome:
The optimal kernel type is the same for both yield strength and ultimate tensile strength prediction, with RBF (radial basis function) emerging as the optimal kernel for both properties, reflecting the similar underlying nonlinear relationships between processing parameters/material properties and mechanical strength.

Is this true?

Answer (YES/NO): NO